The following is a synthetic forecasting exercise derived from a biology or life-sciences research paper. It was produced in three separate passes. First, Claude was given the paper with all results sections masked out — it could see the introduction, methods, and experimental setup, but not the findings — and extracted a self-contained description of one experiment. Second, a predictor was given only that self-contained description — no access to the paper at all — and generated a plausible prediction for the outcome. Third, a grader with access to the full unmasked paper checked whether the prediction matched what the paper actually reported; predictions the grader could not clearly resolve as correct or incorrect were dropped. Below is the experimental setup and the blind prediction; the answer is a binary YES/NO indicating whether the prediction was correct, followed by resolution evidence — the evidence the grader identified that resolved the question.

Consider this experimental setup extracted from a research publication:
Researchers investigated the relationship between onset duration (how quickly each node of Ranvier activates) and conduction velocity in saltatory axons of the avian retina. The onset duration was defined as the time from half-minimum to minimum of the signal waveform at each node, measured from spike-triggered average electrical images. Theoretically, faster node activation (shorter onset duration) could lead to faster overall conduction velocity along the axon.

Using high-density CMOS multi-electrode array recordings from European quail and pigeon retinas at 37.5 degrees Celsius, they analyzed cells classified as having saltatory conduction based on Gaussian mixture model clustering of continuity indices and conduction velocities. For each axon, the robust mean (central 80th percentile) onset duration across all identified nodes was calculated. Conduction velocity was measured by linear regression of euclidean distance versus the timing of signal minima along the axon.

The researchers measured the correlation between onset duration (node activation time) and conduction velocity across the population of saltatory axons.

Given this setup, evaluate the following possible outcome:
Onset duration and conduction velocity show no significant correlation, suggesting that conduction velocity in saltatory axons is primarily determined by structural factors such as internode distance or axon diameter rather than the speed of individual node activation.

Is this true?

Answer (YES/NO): NO